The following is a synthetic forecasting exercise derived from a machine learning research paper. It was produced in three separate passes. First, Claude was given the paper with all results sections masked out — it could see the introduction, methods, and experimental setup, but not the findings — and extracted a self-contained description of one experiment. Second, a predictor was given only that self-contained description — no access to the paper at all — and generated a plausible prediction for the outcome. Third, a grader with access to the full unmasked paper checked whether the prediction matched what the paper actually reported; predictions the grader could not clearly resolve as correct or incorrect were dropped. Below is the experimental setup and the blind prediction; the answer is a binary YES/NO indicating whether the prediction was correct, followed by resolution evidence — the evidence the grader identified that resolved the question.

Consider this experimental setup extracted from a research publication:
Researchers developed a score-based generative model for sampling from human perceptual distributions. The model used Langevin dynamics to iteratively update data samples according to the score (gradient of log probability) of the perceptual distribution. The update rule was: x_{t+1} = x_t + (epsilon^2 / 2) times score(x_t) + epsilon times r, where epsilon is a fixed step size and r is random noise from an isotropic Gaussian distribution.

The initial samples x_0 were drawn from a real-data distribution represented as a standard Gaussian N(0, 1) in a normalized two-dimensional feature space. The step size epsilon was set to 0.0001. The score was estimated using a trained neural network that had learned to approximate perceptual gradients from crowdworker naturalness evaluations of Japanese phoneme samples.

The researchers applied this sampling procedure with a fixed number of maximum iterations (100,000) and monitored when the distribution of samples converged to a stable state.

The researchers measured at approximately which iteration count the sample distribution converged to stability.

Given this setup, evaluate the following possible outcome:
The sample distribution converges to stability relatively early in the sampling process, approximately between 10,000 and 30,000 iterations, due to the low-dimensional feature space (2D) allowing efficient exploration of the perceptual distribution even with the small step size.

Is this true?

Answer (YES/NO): YES